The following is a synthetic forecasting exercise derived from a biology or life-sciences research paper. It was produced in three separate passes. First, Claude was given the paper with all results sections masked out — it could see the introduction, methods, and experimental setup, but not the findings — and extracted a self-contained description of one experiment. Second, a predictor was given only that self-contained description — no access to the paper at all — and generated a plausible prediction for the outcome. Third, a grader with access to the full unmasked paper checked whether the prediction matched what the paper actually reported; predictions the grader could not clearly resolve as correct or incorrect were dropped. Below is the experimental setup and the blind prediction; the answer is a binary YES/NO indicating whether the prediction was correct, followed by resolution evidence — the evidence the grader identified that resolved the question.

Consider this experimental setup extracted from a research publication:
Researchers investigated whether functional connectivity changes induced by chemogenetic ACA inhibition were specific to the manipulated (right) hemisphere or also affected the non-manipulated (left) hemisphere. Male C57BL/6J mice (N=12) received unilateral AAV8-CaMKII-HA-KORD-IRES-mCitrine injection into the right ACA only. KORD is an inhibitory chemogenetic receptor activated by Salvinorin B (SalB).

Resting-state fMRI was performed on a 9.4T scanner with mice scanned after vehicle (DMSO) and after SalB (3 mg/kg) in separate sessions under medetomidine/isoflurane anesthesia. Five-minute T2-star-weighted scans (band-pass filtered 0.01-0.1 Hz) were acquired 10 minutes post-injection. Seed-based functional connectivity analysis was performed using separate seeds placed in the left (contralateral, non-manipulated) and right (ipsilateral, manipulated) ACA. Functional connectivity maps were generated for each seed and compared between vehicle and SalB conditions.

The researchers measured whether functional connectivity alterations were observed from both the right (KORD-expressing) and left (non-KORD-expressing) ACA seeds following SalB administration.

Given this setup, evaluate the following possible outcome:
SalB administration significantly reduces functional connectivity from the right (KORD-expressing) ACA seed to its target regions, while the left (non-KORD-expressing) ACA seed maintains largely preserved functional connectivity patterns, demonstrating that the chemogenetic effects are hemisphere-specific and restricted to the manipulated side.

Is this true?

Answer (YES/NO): NO